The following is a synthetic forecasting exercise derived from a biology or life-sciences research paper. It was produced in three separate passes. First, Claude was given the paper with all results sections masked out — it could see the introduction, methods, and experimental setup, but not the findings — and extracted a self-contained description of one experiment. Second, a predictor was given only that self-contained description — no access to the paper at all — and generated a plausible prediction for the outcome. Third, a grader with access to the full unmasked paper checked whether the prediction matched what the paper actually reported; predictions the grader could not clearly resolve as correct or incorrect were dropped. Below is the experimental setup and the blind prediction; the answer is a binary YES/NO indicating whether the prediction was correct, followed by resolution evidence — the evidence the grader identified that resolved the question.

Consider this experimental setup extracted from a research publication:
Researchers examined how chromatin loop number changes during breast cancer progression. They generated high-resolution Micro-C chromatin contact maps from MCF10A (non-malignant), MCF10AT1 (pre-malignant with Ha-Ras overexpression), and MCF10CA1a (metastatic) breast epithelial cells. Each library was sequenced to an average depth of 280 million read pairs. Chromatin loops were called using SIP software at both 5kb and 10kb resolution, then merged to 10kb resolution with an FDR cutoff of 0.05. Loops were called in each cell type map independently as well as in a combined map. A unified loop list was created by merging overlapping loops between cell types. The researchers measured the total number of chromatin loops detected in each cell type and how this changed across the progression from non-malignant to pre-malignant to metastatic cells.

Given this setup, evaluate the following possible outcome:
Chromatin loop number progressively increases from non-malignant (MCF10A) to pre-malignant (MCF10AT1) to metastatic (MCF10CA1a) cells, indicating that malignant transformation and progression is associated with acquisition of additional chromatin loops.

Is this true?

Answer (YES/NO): NO